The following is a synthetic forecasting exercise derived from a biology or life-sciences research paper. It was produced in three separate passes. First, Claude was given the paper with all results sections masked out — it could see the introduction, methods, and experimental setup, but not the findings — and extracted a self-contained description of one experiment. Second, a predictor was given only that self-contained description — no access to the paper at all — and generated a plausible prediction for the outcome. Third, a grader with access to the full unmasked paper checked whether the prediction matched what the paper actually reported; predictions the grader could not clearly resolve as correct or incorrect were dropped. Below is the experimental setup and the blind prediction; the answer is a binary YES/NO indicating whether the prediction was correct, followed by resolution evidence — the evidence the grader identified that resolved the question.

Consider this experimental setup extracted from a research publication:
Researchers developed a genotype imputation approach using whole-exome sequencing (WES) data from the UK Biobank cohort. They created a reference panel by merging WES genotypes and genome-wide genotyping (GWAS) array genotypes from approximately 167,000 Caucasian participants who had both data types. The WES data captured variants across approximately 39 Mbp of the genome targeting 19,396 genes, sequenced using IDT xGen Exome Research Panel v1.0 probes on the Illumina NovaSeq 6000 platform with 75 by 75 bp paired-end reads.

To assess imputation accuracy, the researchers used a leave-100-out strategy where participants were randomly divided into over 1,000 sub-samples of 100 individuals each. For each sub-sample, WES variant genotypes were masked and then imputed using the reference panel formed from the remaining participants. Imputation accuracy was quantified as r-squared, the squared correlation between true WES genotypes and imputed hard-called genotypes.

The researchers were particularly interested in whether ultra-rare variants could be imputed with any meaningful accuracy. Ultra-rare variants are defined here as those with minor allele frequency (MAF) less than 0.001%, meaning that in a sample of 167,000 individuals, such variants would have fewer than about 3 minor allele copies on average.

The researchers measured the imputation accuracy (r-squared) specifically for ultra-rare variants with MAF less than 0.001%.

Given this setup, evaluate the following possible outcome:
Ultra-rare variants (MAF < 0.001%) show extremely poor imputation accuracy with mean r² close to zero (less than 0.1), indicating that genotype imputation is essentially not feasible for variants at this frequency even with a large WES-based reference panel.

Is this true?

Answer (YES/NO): NO